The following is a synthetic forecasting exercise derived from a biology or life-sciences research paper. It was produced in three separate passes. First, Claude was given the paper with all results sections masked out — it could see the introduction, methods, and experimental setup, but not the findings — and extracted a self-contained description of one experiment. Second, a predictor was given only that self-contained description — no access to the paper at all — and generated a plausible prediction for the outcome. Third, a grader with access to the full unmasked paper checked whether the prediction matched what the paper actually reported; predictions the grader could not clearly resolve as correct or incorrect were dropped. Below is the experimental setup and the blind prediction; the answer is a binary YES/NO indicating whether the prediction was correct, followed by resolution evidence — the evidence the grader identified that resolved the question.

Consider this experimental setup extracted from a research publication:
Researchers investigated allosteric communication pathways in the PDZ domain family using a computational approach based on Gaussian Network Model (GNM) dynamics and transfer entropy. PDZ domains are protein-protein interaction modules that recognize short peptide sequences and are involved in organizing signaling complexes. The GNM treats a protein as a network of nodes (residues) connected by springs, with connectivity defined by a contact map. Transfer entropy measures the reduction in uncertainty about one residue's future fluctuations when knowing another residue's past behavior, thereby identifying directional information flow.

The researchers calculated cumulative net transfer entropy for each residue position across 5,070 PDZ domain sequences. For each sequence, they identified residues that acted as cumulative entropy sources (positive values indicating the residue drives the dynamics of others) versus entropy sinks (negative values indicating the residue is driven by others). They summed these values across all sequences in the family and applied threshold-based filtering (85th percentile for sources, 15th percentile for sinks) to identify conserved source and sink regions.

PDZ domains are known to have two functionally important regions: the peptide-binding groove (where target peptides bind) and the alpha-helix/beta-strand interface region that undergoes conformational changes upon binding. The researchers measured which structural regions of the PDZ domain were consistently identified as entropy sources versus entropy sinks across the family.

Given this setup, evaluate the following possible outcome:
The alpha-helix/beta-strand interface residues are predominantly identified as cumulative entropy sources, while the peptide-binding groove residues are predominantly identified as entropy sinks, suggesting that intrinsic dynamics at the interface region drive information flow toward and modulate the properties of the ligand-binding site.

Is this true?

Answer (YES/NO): NO